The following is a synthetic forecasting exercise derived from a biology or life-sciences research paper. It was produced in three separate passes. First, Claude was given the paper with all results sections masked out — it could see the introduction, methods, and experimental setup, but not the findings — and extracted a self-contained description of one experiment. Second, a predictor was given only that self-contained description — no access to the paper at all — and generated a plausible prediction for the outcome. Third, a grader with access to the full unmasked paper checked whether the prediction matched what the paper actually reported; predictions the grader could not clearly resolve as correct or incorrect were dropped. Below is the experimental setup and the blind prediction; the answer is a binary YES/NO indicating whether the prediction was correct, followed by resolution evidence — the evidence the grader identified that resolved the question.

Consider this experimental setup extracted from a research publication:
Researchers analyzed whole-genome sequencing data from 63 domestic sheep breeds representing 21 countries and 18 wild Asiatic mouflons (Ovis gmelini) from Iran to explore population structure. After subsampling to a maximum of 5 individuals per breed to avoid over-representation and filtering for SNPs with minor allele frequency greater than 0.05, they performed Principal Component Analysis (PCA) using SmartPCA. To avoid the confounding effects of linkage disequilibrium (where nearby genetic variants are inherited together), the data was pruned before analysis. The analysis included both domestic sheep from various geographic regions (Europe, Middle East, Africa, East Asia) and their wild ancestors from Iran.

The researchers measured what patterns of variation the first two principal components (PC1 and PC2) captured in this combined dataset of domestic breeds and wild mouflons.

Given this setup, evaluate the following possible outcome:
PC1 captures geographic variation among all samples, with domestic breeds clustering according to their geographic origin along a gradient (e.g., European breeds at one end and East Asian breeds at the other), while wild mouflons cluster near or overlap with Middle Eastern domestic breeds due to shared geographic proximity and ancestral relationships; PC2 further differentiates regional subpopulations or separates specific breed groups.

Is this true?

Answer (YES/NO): NO